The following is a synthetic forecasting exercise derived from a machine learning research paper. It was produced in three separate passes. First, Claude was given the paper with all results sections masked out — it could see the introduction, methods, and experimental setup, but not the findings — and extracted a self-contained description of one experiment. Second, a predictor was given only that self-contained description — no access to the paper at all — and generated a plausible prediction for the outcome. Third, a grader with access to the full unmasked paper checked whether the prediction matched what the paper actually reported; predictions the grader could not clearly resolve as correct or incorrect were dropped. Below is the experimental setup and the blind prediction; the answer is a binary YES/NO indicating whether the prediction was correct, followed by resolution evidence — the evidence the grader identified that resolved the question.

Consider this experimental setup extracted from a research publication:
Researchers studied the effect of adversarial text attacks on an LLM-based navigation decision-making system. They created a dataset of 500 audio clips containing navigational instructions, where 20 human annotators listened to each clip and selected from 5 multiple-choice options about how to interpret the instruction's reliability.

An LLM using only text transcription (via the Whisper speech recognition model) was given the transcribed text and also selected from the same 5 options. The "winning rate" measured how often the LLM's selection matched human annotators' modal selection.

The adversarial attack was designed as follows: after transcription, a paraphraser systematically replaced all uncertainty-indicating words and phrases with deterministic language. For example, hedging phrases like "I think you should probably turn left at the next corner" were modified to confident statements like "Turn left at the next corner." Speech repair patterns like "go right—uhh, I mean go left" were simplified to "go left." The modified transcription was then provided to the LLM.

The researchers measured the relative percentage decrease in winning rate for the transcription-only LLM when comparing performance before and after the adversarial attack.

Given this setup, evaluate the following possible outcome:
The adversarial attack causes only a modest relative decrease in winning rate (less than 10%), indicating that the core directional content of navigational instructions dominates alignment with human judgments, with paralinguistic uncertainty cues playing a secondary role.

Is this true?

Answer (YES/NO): NO